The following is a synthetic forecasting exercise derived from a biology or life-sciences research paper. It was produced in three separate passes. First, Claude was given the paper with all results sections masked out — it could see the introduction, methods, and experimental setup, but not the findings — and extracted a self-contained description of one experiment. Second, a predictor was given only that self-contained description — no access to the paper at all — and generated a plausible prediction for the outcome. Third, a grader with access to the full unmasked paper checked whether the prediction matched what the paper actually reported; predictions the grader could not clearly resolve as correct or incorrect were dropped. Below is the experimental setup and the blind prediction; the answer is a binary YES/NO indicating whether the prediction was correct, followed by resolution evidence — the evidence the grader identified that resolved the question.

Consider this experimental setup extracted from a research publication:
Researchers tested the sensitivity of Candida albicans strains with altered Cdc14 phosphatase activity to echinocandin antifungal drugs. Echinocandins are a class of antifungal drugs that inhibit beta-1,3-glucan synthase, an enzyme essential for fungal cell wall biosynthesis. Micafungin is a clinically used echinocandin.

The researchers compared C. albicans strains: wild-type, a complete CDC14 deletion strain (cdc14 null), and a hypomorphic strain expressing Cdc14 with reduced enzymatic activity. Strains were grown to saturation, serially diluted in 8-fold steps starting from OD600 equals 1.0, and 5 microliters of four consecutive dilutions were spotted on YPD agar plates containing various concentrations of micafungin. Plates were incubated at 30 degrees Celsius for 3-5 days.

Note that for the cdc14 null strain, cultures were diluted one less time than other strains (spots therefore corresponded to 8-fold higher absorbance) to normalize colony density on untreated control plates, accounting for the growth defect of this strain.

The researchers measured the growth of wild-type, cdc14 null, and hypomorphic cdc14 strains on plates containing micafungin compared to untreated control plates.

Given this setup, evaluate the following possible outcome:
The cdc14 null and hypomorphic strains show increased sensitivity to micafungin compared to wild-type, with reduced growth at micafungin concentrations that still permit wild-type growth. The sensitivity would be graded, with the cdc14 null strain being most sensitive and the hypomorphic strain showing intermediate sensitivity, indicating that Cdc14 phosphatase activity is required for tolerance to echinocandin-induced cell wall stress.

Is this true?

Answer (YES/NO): NO